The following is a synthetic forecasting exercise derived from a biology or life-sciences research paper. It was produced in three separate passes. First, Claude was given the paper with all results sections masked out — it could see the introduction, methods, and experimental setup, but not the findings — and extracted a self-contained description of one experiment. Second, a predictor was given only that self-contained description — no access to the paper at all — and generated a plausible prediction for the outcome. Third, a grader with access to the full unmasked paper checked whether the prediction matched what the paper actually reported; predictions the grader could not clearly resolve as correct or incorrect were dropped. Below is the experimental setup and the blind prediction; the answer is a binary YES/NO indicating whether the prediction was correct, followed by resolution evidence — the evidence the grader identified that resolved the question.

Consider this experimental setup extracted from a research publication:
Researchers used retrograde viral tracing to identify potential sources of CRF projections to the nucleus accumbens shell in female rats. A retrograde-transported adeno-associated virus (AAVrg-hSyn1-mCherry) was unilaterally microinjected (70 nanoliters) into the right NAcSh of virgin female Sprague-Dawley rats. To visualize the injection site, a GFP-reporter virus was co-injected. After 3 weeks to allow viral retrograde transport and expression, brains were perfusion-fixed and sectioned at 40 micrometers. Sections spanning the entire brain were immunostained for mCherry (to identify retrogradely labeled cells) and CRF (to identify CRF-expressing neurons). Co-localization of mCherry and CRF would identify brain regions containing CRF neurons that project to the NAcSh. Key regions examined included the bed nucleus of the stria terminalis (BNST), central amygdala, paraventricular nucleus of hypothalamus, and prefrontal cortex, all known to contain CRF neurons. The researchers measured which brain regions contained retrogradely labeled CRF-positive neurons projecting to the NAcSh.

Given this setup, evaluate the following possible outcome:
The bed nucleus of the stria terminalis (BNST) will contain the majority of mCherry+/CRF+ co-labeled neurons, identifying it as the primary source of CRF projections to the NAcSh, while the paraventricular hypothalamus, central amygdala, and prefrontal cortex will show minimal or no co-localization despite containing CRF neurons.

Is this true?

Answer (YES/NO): NO